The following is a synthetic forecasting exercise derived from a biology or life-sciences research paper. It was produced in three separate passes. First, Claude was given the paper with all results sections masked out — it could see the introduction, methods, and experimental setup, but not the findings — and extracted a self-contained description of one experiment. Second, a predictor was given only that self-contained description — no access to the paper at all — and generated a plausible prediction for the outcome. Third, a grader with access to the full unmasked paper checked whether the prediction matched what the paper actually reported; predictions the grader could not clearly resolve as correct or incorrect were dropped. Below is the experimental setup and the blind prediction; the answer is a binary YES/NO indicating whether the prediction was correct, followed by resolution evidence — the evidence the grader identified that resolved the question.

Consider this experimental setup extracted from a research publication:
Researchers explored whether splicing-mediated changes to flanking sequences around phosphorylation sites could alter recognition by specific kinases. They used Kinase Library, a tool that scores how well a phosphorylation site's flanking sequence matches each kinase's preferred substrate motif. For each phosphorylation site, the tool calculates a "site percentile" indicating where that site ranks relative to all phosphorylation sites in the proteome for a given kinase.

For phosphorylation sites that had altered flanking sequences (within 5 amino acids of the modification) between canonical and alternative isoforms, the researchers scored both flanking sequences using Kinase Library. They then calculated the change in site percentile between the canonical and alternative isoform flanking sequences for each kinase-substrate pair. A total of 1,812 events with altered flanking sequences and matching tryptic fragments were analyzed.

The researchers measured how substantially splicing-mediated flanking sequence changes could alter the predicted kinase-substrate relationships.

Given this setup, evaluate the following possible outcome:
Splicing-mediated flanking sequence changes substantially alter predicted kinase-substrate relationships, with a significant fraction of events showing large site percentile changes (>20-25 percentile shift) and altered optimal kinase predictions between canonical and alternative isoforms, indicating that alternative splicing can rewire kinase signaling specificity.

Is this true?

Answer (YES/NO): NO